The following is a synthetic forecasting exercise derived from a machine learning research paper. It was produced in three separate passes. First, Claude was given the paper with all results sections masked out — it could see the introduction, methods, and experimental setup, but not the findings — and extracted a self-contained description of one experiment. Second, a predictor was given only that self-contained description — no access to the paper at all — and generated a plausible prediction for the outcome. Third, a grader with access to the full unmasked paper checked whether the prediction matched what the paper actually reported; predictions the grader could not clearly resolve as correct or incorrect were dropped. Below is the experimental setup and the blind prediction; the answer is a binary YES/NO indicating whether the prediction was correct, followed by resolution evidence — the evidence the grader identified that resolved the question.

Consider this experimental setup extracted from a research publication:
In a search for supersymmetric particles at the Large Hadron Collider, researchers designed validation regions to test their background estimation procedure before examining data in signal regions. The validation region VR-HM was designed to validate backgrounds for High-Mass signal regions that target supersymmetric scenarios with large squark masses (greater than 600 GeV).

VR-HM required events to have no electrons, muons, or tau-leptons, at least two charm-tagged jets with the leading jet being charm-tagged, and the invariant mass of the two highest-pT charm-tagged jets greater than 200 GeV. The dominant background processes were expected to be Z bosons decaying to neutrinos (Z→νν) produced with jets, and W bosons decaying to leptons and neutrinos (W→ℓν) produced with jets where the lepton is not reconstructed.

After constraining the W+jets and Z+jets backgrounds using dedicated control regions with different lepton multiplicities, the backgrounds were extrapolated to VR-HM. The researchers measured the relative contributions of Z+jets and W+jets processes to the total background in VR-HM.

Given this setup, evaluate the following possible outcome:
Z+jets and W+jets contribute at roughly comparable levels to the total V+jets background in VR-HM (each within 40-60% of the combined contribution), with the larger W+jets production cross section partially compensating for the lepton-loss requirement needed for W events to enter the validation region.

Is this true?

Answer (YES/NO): YES